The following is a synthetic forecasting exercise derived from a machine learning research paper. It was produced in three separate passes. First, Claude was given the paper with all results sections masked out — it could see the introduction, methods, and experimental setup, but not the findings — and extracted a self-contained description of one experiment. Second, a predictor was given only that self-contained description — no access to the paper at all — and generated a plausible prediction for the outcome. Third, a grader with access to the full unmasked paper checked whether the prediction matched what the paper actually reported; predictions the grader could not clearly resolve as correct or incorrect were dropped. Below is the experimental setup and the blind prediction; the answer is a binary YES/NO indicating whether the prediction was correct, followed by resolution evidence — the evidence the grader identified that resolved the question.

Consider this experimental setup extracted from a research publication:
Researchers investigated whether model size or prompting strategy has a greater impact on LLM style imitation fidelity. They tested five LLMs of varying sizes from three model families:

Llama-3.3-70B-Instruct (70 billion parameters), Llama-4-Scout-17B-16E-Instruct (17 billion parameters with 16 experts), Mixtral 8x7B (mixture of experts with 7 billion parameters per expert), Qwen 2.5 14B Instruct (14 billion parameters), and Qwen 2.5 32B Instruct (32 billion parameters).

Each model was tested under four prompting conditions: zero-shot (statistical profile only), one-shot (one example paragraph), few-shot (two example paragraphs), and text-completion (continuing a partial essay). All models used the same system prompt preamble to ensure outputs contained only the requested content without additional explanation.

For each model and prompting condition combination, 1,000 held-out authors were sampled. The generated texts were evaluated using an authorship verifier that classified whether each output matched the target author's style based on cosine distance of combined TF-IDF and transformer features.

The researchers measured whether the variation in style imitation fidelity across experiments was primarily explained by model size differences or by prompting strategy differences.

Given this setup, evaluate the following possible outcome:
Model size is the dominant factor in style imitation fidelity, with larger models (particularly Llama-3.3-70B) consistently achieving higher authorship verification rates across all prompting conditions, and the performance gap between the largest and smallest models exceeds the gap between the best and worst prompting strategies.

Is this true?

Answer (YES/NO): NO